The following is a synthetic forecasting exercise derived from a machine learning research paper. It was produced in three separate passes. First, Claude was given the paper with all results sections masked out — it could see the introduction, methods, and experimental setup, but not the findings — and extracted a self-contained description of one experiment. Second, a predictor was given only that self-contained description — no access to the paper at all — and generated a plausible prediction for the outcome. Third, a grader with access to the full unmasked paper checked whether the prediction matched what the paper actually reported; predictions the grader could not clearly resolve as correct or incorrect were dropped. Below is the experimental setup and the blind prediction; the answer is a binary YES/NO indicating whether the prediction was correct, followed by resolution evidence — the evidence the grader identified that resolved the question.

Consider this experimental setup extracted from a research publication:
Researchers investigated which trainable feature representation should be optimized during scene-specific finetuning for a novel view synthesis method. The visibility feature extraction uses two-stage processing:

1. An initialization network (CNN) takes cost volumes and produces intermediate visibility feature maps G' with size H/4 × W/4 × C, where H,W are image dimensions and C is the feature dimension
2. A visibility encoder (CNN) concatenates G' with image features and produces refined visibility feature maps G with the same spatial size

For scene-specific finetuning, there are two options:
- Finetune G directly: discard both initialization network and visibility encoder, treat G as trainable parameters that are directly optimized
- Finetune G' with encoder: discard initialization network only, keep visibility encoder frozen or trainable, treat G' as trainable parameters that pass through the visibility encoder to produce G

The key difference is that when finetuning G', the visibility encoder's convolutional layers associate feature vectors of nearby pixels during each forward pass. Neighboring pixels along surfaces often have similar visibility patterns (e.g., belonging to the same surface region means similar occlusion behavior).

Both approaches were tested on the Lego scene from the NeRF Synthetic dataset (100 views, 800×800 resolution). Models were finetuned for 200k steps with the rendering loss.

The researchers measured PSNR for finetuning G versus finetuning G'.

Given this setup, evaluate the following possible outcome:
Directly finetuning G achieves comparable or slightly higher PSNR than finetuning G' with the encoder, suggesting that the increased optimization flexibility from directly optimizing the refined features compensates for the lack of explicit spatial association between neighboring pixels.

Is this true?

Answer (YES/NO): NO